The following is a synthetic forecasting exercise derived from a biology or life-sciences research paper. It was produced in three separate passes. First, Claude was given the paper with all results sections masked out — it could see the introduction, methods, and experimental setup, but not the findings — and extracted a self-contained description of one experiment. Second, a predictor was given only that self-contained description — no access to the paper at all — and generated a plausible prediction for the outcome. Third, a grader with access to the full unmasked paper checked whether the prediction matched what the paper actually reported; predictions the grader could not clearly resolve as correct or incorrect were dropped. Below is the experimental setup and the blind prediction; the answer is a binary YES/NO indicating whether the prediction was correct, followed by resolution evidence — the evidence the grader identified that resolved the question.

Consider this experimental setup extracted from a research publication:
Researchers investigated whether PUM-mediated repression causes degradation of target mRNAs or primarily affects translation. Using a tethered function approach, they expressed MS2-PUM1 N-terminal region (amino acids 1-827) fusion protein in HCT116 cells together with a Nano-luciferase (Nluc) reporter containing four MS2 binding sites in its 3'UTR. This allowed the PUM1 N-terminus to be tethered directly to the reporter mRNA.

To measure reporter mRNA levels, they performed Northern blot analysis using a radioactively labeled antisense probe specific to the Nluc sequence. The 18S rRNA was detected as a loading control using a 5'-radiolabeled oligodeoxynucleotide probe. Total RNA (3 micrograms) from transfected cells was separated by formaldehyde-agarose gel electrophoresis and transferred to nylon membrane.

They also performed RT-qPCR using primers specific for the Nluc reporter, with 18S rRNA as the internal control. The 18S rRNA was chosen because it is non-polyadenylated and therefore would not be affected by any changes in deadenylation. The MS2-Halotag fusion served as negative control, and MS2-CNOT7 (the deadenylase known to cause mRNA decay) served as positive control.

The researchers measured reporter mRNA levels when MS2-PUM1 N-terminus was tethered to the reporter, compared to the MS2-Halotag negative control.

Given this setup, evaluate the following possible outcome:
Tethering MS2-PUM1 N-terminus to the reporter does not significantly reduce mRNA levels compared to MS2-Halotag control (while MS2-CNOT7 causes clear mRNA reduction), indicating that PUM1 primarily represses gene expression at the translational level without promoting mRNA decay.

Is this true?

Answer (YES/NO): NO